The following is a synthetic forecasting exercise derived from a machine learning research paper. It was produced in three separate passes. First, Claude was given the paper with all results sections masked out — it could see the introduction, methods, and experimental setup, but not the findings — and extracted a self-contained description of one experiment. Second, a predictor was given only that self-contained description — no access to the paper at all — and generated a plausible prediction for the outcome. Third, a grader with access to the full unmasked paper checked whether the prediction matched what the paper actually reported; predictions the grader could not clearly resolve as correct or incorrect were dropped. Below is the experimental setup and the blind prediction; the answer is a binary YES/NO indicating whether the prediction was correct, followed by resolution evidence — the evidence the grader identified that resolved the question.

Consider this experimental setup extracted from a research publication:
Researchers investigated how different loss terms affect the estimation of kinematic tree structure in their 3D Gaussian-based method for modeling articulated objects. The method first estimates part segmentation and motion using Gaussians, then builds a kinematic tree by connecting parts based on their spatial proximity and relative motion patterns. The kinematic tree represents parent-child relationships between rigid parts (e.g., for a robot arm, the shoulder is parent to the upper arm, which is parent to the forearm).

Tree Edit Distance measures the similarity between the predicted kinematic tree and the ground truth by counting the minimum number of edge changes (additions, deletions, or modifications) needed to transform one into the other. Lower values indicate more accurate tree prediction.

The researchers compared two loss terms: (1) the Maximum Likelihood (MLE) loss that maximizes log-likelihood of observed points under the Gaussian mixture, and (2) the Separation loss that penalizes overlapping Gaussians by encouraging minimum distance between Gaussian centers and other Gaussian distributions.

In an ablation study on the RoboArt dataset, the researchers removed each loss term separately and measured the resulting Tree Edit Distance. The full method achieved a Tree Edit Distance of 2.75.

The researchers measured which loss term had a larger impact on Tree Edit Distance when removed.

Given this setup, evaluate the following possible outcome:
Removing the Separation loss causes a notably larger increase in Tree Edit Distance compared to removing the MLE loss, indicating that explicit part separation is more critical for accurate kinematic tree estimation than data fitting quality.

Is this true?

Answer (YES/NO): NO